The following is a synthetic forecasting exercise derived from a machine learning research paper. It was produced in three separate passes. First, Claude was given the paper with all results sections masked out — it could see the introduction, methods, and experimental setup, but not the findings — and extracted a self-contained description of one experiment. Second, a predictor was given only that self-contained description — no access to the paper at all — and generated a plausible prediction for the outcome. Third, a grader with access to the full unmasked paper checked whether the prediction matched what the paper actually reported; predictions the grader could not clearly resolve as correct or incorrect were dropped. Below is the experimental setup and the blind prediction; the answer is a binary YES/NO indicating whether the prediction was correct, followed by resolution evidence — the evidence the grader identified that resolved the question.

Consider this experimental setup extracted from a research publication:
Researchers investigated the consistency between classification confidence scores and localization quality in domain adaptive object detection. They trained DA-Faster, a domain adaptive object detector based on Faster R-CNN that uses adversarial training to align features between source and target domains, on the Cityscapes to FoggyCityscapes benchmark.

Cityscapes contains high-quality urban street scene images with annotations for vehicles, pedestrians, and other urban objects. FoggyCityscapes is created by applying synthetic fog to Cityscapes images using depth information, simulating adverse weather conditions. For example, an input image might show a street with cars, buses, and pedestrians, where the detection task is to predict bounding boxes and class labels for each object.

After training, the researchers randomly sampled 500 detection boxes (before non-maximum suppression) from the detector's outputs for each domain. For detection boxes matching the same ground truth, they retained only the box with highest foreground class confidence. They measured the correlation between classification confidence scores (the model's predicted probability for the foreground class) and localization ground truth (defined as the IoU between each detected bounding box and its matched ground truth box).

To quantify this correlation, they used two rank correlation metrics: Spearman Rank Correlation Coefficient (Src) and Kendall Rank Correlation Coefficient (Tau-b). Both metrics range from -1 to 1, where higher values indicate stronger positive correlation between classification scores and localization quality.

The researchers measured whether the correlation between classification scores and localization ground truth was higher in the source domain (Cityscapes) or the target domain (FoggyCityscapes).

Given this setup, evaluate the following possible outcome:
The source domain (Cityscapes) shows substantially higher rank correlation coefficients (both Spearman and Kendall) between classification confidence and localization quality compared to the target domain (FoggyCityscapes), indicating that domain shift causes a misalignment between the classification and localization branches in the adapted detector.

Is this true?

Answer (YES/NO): YES